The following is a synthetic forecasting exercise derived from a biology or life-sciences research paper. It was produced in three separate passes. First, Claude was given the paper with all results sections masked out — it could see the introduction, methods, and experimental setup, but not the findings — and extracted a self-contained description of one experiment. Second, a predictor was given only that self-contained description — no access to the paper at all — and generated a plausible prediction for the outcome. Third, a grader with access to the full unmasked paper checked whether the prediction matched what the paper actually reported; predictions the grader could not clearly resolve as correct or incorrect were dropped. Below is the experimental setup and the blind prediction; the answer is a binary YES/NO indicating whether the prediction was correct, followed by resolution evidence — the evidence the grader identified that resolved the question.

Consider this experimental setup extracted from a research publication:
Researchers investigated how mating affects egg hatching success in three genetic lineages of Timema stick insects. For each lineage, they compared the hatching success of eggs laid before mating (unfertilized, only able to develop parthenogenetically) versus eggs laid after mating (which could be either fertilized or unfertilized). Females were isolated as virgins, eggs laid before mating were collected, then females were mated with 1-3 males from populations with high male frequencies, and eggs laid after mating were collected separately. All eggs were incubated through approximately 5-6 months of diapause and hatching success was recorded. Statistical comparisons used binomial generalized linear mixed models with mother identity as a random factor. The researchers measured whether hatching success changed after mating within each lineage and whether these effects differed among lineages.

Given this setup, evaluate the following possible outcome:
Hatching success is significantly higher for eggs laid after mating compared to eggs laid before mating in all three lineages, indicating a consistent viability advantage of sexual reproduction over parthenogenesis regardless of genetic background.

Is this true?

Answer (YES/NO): NO